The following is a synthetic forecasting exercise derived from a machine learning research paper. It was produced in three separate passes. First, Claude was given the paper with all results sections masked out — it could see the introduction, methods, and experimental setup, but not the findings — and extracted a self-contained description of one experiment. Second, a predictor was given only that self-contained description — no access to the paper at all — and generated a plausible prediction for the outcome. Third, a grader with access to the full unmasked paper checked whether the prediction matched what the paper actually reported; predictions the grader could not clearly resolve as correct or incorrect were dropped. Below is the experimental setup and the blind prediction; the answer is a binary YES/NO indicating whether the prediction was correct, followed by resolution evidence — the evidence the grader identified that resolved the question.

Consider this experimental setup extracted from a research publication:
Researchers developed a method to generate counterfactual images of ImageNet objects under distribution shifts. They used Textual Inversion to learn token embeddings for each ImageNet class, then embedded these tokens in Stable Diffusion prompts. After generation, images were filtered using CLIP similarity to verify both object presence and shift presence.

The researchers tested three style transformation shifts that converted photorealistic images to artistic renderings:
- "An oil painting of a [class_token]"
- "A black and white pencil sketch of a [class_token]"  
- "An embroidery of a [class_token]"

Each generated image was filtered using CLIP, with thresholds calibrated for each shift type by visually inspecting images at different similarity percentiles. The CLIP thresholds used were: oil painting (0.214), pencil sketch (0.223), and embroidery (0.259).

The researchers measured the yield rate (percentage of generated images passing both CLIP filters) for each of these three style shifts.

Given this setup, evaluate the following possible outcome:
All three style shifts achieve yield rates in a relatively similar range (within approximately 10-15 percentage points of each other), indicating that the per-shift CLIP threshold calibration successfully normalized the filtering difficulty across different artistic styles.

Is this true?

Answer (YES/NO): NO